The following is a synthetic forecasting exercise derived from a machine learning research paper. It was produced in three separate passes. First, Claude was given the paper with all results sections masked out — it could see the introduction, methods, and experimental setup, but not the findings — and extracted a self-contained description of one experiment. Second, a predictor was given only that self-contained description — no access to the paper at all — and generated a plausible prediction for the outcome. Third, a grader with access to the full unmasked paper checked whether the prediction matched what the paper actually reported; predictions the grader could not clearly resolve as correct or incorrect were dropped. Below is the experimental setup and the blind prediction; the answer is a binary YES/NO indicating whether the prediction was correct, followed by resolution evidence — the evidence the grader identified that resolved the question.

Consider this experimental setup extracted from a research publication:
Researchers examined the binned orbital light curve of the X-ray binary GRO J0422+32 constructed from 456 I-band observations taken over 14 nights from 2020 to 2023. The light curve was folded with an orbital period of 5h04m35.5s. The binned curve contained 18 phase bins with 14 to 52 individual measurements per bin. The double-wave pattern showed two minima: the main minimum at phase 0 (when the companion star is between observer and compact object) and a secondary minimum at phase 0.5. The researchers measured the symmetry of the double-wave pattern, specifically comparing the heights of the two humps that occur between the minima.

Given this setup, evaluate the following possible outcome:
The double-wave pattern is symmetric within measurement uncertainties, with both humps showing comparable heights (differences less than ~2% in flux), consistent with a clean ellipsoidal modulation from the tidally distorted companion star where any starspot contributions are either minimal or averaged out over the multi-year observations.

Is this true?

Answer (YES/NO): NO